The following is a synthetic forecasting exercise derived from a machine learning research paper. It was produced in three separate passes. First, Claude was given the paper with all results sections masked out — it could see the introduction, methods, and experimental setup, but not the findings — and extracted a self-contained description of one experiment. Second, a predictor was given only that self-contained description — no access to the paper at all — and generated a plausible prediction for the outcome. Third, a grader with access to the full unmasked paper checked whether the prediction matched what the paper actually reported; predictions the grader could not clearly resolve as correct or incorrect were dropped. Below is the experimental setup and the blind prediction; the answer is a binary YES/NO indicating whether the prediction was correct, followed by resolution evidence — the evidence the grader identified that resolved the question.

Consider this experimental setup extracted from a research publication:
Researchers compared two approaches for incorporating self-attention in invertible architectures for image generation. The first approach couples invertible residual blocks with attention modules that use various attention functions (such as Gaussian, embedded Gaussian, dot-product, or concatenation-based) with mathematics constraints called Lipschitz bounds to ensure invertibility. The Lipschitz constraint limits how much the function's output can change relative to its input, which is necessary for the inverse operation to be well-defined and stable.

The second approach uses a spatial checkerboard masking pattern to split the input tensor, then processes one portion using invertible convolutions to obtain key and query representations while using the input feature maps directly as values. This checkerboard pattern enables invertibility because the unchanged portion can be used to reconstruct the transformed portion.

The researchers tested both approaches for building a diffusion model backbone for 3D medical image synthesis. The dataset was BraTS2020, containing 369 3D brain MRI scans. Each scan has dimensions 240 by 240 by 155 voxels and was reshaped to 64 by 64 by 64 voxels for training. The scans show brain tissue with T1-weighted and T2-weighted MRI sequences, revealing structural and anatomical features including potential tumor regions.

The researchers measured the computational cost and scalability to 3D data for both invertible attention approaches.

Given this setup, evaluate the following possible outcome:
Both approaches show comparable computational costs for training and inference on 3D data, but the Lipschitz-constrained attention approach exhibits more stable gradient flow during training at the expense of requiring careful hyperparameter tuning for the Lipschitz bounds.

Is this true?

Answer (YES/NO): NO